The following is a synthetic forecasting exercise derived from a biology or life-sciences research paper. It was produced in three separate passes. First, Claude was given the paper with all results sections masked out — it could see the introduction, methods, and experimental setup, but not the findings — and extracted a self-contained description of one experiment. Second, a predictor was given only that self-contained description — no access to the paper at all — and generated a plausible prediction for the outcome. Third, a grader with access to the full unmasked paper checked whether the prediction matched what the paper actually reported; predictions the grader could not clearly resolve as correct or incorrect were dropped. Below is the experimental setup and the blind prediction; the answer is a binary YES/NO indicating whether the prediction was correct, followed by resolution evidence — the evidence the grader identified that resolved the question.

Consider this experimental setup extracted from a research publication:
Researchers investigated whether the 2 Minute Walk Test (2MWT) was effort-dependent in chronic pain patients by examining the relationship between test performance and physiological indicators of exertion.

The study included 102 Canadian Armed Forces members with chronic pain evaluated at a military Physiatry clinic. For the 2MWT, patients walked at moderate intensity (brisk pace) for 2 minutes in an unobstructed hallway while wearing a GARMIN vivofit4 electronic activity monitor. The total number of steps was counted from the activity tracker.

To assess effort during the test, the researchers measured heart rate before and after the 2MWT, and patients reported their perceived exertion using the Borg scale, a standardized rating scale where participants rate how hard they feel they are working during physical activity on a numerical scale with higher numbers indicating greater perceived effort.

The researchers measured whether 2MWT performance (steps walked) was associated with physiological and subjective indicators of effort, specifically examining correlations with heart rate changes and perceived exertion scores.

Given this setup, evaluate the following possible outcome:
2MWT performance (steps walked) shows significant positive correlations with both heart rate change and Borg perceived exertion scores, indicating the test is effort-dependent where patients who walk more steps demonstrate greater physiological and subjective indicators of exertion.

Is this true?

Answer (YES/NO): NO